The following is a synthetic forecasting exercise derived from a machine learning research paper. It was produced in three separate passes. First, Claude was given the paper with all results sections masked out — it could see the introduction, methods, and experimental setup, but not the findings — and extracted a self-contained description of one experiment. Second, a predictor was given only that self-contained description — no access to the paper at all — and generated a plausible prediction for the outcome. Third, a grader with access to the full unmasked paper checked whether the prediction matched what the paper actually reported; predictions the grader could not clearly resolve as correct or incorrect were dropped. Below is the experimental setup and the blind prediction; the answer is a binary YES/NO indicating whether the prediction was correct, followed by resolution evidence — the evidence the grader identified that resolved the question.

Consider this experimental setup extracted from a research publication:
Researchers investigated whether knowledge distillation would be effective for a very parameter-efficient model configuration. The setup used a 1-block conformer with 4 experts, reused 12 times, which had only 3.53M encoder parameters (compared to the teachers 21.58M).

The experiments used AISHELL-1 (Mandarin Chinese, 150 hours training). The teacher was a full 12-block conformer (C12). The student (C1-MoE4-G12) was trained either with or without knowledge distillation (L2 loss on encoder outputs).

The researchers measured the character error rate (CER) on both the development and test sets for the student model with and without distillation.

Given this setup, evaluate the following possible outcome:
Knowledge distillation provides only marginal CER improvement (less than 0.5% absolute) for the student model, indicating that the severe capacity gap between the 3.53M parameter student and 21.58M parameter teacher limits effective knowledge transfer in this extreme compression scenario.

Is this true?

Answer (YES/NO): NO